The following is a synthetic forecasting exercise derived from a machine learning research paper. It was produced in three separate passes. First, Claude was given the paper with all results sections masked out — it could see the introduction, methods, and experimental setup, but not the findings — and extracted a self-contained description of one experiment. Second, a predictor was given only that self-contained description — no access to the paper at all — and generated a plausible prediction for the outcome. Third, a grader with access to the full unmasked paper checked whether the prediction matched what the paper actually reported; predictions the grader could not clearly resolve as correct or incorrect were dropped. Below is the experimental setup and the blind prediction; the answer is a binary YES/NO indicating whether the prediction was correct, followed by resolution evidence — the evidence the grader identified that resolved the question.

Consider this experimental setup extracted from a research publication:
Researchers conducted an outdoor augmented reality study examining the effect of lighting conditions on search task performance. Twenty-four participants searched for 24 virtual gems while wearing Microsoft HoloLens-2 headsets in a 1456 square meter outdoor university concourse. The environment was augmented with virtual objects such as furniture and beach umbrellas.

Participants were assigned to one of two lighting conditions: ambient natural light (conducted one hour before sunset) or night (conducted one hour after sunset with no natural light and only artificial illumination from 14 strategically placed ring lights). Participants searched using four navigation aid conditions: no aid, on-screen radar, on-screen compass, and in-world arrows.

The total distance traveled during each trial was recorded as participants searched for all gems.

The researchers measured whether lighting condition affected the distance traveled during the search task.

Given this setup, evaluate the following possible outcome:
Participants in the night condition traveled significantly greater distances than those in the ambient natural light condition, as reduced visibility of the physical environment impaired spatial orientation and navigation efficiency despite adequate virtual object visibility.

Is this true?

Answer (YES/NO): NO